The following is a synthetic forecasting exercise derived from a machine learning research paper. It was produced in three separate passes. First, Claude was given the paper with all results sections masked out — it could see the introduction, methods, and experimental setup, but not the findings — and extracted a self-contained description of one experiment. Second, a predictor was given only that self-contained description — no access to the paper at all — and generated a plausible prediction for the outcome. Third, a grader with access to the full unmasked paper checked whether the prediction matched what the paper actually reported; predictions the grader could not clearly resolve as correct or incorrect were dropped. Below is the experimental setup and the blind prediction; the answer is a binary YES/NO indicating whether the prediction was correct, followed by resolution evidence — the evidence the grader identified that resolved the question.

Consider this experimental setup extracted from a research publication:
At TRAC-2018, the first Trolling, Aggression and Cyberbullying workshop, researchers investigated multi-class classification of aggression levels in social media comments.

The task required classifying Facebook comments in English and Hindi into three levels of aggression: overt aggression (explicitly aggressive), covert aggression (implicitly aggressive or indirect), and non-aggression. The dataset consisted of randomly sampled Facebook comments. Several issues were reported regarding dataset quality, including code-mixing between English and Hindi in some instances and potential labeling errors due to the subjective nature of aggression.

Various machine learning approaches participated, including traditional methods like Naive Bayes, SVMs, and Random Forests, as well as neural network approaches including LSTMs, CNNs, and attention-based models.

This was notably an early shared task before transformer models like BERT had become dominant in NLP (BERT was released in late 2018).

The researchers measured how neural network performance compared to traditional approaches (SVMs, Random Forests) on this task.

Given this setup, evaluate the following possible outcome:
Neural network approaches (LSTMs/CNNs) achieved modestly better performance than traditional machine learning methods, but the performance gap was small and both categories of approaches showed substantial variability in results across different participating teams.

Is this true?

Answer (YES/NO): NO